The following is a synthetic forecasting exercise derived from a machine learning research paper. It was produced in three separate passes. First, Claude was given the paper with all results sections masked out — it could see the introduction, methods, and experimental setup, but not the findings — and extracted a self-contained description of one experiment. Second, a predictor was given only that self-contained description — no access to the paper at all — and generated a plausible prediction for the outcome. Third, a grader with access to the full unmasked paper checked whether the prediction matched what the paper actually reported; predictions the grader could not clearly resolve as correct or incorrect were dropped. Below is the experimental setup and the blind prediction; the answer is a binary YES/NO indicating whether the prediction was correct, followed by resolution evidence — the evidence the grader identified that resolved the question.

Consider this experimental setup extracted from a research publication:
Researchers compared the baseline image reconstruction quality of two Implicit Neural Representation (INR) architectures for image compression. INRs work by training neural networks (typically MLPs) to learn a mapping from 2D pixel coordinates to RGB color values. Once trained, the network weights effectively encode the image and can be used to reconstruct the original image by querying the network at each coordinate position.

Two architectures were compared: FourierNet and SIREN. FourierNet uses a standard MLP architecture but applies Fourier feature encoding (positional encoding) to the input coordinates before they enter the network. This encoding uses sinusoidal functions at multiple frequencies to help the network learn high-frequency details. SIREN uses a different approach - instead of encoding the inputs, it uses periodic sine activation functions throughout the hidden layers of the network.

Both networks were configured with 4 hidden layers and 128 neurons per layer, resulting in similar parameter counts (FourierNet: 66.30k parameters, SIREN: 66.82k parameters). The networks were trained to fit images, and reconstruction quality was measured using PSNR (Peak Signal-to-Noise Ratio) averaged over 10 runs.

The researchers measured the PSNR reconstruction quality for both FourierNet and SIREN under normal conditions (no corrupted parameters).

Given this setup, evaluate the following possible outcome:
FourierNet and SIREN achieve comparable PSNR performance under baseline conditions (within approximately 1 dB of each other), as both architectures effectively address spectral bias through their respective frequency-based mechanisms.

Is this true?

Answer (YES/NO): YES